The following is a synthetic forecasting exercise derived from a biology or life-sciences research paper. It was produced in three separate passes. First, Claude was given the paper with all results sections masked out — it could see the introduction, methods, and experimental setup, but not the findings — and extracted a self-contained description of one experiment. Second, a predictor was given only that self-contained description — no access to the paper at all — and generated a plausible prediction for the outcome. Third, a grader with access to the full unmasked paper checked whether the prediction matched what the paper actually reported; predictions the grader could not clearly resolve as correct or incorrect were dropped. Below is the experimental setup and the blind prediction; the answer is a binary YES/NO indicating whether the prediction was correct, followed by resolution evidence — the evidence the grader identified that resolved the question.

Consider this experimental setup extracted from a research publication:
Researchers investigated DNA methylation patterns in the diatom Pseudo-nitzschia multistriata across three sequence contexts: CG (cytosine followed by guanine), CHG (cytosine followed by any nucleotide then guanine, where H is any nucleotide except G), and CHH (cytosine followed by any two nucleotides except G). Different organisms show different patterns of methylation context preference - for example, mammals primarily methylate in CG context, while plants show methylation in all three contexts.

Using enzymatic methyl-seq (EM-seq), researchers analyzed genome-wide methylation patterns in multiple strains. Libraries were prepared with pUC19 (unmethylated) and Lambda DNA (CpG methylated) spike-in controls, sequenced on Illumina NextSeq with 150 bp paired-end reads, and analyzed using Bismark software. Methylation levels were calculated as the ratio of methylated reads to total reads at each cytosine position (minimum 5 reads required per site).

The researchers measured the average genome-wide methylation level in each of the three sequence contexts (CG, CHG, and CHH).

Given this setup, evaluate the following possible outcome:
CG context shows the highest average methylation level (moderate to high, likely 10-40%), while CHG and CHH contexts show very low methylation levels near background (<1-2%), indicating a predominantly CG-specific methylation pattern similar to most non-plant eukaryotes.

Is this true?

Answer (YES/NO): NO